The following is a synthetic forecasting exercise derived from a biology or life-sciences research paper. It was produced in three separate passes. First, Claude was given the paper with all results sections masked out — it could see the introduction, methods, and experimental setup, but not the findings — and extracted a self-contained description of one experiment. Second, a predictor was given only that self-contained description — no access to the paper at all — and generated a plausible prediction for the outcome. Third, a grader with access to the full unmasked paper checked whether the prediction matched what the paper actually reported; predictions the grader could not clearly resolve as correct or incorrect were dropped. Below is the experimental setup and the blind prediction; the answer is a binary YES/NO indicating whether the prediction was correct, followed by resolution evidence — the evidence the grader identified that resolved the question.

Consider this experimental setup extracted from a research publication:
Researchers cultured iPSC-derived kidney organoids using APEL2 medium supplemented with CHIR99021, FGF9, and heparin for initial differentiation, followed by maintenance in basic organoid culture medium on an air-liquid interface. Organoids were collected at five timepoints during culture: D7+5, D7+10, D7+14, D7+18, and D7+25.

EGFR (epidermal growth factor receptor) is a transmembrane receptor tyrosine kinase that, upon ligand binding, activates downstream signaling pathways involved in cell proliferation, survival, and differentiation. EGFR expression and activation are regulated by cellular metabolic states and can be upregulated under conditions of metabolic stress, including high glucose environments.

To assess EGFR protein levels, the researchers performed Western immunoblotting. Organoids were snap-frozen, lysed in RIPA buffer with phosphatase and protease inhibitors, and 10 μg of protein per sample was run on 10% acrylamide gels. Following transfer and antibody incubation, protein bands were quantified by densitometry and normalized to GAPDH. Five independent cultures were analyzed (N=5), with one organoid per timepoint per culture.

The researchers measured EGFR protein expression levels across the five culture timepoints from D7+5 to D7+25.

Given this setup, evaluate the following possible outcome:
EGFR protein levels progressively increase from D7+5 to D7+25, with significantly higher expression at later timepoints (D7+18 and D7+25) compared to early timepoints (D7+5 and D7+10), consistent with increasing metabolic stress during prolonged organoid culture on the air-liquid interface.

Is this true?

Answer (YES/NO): YES